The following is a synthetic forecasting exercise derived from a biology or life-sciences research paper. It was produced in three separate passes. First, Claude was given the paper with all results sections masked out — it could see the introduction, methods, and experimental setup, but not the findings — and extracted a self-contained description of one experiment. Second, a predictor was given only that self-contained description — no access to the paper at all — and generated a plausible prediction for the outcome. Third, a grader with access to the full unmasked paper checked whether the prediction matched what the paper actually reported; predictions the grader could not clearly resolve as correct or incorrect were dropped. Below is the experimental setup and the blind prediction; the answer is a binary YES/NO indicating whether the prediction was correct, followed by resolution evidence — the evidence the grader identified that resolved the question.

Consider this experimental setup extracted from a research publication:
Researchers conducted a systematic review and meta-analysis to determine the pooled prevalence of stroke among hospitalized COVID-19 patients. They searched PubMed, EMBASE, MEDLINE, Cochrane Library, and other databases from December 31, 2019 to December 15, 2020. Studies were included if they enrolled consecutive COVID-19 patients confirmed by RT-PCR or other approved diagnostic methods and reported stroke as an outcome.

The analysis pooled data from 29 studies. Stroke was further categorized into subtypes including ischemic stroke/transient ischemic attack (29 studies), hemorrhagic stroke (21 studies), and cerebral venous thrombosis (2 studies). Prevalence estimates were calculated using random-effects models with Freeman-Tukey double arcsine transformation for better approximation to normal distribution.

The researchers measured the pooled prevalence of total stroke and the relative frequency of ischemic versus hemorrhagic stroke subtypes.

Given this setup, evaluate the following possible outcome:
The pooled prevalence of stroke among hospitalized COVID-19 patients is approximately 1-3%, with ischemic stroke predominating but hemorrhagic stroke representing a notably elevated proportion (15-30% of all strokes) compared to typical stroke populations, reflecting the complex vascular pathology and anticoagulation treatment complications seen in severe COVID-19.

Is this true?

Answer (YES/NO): YES